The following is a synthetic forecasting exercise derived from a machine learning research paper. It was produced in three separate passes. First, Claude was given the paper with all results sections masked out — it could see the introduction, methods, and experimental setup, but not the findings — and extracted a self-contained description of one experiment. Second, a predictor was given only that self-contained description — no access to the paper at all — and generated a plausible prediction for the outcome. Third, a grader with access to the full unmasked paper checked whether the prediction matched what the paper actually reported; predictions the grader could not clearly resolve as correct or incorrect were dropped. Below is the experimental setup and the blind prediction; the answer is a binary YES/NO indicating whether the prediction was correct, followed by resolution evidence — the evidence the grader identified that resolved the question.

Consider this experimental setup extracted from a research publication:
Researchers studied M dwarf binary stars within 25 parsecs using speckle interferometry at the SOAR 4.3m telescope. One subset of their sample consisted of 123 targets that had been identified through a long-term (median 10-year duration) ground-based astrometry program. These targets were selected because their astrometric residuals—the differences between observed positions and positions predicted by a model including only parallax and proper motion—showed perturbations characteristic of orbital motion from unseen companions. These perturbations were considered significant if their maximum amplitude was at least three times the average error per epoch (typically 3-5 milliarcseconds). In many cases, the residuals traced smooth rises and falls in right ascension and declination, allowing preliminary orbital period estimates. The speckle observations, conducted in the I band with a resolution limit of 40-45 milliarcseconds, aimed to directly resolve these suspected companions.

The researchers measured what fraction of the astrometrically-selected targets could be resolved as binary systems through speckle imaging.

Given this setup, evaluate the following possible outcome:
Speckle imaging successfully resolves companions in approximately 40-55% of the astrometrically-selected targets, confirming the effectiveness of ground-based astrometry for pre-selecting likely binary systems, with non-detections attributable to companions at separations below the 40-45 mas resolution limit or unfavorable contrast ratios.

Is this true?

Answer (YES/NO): NO